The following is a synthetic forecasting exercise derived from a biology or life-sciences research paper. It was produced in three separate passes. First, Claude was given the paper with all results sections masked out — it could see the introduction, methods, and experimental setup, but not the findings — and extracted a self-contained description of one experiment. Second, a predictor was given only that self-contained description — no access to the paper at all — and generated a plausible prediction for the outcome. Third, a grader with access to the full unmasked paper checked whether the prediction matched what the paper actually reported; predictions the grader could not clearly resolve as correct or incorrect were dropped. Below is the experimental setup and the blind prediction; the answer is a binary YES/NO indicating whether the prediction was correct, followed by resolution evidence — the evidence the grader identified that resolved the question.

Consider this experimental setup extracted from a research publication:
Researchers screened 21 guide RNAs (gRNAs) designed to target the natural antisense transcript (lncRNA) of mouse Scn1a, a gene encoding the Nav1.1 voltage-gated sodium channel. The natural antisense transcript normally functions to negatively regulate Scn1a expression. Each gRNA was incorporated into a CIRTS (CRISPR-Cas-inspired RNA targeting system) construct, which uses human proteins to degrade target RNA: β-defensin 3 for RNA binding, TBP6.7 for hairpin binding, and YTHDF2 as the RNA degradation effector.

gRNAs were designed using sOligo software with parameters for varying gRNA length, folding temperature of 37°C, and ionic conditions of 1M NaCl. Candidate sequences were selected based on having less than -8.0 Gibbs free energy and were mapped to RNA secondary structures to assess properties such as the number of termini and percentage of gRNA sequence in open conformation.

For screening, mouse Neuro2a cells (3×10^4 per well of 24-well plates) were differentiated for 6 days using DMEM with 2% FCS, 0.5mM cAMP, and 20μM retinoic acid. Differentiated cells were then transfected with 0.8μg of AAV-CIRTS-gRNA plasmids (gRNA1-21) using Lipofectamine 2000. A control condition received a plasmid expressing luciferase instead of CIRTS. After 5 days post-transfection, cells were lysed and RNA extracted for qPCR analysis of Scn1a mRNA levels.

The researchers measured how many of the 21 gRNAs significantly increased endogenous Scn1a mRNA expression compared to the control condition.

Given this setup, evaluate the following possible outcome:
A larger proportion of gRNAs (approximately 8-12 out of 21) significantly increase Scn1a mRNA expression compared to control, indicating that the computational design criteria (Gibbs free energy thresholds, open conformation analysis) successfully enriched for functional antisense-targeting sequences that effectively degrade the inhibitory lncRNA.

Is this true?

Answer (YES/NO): NO